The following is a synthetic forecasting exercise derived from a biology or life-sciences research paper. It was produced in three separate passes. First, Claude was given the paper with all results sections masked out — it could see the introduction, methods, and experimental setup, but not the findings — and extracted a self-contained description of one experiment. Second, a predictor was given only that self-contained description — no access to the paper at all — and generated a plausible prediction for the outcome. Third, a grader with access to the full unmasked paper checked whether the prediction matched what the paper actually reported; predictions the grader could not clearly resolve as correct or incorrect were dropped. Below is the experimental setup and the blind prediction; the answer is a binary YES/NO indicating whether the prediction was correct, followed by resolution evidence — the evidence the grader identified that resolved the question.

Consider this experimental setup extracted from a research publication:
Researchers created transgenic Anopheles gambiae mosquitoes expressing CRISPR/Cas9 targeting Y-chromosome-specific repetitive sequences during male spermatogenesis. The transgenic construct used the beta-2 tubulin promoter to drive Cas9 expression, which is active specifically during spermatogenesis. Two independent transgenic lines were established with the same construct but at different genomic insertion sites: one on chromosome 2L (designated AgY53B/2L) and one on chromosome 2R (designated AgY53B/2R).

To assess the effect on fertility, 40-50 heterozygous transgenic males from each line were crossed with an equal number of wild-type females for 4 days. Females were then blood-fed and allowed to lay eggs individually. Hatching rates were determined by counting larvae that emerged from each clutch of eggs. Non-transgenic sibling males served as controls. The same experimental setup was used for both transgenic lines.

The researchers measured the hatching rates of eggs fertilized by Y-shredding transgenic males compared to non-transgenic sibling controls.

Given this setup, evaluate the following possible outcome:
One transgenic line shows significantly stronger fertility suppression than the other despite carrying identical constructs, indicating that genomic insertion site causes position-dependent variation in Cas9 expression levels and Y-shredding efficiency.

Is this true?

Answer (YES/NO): YES